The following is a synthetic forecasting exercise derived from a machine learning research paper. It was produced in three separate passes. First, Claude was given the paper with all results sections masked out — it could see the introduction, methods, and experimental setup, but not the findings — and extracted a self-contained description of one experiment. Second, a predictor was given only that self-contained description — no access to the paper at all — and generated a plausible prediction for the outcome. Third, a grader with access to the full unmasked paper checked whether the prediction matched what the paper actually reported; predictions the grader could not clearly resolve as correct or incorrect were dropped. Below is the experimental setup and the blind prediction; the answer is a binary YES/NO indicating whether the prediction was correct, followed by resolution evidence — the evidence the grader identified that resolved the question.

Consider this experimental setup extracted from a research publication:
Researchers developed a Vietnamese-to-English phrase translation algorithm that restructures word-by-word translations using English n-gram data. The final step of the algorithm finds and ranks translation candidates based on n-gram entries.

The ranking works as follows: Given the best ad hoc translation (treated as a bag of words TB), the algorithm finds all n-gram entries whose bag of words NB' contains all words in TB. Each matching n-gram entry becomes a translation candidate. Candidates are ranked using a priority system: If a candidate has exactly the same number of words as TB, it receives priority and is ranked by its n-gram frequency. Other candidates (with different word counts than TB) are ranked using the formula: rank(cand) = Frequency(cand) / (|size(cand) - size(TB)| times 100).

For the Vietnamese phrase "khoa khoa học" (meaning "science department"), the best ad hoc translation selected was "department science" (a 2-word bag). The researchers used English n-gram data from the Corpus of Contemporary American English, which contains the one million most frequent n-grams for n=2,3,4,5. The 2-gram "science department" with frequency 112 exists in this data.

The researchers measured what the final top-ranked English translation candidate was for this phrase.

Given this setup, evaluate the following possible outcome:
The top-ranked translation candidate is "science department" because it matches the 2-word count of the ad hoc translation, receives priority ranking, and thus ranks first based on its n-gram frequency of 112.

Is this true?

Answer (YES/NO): YES